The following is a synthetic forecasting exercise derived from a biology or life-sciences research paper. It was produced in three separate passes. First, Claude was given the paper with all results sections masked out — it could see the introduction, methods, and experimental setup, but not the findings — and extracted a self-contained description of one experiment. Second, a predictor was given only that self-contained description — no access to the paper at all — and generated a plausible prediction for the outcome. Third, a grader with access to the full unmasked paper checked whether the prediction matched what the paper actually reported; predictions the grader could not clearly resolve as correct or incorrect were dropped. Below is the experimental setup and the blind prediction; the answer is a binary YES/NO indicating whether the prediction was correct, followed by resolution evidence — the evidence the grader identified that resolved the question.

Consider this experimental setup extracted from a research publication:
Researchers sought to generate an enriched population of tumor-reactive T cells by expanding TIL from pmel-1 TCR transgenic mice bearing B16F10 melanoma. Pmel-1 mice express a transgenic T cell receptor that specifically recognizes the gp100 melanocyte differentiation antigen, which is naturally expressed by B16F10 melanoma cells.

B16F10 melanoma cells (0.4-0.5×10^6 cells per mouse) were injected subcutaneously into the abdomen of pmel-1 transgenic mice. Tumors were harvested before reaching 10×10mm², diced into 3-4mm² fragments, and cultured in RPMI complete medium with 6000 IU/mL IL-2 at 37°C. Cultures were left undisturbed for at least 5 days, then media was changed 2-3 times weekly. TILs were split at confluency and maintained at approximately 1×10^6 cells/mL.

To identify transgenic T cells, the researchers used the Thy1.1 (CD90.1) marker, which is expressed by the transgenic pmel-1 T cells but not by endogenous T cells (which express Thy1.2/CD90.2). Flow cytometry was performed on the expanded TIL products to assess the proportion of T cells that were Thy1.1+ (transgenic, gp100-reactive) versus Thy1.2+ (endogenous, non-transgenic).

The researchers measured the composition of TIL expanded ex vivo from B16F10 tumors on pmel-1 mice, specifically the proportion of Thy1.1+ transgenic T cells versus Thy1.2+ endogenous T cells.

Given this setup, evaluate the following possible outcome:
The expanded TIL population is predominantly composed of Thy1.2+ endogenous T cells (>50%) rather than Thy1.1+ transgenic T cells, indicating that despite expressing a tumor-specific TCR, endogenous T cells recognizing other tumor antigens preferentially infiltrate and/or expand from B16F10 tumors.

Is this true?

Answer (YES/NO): NO